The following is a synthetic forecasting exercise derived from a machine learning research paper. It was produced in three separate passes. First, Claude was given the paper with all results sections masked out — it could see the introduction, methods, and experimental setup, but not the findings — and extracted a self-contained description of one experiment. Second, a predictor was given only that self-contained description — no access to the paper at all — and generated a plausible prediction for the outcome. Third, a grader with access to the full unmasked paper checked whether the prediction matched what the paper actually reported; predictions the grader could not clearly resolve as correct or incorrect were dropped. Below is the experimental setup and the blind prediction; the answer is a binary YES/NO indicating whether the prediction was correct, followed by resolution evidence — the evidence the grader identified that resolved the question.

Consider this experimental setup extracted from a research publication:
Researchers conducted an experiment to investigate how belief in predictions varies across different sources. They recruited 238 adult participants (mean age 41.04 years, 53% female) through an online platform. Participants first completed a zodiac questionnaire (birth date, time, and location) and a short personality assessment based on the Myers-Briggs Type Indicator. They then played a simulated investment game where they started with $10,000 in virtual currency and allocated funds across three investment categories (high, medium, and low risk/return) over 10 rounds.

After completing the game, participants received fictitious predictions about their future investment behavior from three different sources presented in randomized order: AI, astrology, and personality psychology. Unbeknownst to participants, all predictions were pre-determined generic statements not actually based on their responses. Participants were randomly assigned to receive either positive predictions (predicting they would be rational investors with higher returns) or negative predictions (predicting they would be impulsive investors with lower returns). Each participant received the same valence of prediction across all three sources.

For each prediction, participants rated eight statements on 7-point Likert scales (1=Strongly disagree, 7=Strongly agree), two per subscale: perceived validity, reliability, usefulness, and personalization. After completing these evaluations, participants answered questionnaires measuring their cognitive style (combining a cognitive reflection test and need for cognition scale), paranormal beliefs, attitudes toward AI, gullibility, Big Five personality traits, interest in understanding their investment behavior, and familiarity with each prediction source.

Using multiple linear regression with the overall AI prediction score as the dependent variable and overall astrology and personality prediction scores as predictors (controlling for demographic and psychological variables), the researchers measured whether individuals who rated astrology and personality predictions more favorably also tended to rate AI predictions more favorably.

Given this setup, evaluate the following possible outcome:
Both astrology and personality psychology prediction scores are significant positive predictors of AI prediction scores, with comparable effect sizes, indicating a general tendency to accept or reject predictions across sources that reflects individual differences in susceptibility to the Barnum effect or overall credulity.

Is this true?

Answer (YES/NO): NO